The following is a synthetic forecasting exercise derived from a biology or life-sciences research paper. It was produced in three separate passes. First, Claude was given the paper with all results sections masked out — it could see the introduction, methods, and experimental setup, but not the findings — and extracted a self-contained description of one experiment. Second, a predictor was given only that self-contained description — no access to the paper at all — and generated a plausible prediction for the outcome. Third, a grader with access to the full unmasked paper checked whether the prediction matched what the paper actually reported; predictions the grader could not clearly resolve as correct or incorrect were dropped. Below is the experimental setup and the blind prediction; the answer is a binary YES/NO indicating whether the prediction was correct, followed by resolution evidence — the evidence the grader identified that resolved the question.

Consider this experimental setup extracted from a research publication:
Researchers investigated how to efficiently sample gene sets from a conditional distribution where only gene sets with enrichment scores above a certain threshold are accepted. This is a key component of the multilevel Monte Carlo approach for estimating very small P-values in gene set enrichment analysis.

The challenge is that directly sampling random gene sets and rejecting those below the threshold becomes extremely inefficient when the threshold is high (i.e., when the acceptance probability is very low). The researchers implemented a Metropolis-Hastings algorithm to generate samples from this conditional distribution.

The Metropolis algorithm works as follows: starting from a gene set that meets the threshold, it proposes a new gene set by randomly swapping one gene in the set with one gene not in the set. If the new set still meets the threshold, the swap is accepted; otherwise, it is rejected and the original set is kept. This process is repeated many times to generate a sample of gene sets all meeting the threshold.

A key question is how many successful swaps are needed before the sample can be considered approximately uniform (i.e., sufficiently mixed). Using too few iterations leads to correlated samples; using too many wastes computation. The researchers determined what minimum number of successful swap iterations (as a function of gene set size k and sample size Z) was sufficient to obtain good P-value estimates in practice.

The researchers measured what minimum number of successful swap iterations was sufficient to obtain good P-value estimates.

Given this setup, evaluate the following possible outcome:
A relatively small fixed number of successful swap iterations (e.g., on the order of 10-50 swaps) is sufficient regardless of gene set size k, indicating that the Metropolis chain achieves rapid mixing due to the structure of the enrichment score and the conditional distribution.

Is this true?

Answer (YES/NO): NO